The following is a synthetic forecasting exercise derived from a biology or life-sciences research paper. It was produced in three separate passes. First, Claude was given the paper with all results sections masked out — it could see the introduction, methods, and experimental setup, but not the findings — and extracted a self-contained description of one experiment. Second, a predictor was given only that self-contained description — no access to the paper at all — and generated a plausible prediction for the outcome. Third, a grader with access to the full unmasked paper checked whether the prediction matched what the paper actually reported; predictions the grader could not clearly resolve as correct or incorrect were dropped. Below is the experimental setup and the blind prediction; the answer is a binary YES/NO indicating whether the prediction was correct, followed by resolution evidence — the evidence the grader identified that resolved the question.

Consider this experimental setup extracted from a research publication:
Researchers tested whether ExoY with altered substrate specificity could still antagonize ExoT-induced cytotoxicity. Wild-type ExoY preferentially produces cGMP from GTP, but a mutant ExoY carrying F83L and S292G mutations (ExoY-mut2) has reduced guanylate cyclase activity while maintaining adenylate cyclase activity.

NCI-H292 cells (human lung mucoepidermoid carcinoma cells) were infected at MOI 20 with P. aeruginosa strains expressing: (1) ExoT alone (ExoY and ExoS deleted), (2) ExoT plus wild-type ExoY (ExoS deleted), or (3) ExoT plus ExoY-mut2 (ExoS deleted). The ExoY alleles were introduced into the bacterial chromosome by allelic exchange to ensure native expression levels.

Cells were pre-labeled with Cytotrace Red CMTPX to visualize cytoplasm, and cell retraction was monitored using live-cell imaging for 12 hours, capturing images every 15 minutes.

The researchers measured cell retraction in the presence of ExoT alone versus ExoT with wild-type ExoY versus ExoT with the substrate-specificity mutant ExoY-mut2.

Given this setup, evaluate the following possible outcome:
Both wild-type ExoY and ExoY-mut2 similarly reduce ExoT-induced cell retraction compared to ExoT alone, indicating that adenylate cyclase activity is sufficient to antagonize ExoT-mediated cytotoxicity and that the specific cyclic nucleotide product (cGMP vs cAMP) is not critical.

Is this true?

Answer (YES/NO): NO